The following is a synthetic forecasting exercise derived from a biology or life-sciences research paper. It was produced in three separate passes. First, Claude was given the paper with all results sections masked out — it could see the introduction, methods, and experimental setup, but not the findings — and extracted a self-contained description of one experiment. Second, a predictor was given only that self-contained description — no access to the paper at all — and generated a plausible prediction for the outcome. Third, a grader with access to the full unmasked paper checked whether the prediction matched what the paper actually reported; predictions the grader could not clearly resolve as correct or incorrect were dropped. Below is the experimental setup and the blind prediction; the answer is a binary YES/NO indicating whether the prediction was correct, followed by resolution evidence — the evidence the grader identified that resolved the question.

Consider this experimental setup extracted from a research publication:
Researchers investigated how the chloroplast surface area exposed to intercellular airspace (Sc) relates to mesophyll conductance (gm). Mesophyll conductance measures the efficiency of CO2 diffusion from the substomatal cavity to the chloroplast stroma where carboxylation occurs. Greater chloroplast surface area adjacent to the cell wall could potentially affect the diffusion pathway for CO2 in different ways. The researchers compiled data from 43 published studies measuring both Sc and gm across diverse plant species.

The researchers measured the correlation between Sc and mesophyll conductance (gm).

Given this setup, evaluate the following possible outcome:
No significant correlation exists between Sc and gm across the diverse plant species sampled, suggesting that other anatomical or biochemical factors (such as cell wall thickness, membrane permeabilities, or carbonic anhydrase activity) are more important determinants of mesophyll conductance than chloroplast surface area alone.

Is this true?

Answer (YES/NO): NO